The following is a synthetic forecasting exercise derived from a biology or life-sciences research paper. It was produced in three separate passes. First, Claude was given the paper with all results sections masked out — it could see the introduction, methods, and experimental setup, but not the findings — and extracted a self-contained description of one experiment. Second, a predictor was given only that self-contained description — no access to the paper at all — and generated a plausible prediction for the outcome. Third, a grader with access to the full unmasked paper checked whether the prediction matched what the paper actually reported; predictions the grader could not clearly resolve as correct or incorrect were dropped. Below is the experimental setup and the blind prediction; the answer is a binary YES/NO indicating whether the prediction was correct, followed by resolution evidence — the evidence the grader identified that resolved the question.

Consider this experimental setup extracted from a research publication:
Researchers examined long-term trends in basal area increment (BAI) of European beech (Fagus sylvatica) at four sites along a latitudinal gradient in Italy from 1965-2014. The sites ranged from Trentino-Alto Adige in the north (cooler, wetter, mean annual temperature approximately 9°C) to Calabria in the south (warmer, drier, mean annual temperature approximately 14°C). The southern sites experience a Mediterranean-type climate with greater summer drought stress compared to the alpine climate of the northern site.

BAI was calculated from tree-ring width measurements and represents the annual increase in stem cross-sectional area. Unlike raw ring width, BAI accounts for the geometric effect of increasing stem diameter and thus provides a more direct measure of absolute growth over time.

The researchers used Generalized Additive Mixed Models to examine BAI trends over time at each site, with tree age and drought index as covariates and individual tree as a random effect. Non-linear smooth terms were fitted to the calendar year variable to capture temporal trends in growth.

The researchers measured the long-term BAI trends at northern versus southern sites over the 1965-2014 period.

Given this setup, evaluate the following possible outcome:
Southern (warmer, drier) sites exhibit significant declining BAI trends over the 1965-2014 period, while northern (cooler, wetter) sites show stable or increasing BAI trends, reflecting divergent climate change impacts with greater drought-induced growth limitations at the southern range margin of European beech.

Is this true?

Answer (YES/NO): NO